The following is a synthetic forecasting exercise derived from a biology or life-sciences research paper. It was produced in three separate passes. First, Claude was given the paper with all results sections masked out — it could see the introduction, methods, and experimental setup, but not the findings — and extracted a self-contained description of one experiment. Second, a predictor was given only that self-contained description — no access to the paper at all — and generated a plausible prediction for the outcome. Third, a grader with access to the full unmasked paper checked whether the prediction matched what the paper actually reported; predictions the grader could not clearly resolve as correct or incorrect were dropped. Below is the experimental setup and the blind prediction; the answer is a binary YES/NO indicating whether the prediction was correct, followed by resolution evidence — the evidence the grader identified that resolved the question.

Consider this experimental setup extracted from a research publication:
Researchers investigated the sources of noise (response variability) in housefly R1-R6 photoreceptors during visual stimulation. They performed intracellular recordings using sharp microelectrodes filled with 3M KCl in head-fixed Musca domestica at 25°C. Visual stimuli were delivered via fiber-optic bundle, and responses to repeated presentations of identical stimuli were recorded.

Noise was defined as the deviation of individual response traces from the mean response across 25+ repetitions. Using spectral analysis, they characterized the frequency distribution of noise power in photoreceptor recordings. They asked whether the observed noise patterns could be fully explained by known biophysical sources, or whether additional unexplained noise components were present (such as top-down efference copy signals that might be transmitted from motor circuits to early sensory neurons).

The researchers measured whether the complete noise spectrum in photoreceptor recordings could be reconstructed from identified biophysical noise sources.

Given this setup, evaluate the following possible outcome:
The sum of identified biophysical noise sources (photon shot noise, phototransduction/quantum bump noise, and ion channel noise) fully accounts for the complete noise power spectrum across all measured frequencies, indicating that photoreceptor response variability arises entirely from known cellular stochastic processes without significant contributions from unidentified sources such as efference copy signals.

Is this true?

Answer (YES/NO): NO